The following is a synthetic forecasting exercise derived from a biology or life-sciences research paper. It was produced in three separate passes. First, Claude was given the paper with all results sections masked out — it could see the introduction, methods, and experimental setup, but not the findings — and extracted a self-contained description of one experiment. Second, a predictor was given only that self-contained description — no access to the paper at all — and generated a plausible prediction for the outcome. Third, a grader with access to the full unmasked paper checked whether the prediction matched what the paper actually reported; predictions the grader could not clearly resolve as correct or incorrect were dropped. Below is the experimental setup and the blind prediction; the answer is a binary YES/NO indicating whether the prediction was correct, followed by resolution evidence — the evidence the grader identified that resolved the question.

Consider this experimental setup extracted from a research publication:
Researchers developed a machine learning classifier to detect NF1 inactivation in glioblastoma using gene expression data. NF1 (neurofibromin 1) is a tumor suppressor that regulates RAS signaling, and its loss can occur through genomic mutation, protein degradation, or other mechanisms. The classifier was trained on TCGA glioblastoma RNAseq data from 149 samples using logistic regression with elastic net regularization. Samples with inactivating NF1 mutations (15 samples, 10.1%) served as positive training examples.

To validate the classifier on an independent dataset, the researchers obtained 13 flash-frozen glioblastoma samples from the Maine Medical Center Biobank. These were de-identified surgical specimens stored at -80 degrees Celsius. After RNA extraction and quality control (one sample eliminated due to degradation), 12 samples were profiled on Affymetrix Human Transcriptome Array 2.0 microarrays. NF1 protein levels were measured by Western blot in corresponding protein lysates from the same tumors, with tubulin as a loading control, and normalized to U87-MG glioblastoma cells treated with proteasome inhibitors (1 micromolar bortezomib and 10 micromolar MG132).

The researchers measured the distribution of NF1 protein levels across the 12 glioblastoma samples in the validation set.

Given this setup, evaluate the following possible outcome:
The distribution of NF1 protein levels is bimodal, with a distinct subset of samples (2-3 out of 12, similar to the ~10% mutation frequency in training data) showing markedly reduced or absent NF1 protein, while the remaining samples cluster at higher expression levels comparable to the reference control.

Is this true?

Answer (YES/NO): NO